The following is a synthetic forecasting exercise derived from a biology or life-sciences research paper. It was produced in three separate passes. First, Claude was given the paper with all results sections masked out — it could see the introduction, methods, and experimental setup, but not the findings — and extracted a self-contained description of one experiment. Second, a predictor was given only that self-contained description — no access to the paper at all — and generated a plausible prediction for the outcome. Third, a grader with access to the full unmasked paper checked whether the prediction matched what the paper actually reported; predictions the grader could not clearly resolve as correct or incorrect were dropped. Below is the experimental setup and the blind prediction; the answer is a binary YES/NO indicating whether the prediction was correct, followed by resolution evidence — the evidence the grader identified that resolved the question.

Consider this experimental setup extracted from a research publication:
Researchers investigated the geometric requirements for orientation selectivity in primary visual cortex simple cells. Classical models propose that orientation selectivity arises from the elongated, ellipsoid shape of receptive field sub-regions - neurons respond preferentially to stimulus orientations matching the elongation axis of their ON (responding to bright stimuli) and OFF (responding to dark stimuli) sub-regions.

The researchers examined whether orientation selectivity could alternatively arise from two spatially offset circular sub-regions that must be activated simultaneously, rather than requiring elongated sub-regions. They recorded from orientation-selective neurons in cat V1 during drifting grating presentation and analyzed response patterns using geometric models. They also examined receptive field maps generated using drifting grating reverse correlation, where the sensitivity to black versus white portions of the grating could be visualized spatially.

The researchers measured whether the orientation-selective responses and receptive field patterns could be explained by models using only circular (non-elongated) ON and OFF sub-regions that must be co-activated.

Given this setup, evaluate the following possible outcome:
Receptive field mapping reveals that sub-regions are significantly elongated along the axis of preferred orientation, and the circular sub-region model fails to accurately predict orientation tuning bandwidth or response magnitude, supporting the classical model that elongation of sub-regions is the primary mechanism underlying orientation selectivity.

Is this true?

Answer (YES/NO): NO